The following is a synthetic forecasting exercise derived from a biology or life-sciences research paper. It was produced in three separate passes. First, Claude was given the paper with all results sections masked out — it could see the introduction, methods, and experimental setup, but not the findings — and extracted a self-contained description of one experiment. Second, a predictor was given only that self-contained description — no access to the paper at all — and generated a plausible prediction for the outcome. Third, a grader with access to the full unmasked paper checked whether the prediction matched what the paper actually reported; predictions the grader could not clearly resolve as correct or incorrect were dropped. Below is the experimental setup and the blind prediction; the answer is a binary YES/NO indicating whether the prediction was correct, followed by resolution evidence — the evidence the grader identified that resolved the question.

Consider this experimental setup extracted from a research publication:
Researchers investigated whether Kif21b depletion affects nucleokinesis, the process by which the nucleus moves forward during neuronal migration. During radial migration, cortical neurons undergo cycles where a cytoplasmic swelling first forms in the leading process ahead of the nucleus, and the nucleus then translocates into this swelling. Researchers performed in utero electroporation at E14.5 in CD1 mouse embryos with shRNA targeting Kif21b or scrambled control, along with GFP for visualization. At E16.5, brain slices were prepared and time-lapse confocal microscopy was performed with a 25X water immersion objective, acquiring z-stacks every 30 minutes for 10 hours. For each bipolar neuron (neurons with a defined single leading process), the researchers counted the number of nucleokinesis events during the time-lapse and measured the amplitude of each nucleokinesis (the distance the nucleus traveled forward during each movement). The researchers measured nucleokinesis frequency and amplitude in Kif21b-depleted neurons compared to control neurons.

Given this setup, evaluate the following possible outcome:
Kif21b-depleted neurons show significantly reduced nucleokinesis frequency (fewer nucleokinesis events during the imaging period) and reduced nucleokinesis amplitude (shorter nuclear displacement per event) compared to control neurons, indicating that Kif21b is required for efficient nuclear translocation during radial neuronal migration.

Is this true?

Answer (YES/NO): YES